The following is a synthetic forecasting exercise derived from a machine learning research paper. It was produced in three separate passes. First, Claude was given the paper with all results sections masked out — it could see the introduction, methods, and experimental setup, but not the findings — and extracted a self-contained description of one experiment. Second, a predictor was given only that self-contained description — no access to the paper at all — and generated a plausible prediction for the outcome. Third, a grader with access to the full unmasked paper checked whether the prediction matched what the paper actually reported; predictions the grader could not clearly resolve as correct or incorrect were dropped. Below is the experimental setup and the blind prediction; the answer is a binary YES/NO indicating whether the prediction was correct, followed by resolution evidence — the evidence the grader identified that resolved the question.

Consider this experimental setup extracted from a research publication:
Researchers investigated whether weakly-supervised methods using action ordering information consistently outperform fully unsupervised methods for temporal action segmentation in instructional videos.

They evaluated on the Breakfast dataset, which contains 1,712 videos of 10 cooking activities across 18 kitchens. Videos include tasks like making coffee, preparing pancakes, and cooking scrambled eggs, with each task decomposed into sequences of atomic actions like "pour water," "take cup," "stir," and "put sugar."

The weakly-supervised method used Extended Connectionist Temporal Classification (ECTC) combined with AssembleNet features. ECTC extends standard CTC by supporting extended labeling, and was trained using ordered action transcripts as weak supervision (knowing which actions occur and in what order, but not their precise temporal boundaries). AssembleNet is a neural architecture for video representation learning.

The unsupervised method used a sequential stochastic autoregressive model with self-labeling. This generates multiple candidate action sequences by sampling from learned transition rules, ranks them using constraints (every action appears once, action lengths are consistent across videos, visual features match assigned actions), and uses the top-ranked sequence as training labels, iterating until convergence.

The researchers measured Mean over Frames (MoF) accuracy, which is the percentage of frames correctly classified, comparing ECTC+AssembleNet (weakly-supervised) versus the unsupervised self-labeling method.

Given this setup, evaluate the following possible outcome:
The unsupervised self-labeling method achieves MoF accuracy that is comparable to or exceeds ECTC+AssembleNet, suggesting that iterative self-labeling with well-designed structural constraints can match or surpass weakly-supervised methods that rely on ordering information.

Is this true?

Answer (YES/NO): YES